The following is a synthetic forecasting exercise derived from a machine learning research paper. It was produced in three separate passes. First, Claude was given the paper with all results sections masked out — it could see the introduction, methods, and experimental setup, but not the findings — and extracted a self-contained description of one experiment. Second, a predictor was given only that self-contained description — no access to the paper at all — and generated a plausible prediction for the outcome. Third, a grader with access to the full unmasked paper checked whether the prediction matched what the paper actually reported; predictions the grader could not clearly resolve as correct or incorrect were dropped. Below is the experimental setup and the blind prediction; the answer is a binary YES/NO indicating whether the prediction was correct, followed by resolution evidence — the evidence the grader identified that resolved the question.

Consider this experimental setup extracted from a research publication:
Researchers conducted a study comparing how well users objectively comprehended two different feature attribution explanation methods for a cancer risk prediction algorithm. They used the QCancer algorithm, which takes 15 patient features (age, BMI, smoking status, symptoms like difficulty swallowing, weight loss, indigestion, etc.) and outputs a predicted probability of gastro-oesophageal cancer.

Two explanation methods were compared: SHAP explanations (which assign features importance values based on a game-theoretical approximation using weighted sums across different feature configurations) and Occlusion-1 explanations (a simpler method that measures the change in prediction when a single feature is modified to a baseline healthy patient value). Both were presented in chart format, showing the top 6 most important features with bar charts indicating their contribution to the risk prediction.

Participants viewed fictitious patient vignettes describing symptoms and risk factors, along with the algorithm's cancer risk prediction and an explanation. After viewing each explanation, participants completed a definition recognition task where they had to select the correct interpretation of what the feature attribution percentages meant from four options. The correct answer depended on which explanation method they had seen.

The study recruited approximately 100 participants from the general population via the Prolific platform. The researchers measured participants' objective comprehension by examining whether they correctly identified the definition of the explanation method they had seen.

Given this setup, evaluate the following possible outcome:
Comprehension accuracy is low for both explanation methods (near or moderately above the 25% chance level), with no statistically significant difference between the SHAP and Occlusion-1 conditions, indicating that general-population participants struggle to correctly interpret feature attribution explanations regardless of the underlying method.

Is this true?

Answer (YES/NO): YES